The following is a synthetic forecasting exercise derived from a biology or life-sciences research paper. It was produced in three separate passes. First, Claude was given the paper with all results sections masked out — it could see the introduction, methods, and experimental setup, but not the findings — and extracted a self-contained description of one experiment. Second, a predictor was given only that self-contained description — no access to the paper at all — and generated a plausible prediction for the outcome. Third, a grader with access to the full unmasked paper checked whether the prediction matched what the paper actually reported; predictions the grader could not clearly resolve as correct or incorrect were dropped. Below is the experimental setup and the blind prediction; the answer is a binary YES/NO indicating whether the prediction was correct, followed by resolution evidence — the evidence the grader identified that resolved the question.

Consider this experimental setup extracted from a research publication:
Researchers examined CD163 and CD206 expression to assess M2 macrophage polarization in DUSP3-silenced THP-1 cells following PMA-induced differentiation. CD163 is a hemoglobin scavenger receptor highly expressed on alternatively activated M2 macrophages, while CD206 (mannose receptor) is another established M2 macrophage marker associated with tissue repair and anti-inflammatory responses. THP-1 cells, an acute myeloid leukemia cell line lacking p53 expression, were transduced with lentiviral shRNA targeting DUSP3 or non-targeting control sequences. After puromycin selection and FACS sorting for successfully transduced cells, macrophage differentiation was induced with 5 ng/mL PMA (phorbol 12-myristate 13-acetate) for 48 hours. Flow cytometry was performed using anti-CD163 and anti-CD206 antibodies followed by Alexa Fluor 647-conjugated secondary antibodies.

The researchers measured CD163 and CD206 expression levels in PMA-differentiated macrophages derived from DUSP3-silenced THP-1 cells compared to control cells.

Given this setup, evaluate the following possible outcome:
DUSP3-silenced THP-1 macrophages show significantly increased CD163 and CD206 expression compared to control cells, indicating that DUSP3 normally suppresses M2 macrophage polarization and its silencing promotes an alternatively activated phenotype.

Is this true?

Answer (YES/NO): NO